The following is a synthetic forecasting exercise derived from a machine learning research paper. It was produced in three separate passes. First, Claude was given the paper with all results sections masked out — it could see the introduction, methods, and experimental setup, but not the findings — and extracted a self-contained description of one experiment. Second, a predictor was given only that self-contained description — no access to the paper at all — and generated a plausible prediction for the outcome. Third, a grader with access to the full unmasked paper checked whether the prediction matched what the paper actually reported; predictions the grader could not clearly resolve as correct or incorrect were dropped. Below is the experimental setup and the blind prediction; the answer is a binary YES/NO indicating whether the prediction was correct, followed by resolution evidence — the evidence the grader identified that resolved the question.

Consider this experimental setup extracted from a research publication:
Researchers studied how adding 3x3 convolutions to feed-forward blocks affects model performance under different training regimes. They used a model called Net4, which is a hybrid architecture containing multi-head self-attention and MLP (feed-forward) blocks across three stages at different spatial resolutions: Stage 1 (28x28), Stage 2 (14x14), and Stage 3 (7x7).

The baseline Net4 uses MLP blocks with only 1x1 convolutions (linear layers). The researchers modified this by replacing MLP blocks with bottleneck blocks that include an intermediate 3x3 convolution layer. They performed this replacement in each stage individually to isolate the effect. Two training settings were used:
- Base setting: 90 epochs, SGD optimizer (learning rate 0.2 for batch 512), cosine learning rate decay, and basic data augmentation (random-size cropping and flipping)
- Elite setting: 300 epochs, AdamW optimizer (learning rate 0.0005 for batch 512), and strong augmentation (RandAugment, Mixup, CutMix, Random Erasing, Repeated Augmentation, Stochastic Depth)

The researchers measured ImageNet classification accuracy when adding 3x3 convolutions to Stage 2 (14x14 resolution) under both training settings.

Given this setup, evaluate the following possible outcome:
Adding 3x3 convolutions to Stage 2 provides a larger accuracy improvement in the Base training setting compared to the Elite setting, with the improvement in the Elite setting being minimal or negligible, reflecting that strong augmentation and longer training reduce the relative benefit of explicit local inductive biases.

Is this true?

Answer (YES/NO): NO